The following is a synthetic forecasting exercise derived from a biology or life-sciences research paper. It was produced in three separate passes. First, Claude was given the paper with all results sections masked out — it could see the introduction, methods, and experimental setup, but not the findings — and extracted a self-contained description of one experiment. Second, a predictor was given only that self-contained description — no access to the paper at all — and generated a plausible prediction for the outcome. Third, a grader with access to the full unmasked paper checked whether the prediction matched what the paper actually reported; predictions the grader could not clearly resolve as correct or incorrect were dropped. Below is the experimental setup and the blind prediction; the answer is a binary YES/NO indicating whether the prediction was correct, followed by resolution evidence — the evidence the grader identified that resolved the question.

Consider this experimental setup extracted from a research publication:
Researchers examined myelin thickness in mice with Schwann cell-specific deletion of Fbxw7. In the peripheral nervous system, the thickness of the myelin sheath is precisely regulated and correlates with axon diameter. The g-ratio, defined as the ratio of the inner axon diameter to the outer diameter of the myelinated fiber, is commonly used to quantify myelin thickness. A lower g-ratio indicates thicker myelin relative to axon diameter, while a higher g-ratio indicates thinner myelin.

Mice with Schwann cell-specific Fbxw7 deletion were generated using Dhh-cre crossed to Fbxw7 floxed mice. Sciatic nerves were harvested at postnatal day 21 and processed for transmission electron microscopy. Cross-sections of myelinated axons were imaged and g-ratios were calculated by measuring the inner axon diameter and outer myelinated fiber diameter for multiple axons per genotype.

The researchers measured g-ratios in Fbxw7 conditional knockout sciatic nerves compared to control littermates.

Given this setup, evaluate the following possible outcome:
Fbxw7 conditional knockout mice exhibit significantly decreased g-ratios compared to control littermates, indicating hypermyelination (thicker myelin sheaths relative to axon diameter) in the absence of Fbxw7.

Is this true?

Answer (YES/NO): YES